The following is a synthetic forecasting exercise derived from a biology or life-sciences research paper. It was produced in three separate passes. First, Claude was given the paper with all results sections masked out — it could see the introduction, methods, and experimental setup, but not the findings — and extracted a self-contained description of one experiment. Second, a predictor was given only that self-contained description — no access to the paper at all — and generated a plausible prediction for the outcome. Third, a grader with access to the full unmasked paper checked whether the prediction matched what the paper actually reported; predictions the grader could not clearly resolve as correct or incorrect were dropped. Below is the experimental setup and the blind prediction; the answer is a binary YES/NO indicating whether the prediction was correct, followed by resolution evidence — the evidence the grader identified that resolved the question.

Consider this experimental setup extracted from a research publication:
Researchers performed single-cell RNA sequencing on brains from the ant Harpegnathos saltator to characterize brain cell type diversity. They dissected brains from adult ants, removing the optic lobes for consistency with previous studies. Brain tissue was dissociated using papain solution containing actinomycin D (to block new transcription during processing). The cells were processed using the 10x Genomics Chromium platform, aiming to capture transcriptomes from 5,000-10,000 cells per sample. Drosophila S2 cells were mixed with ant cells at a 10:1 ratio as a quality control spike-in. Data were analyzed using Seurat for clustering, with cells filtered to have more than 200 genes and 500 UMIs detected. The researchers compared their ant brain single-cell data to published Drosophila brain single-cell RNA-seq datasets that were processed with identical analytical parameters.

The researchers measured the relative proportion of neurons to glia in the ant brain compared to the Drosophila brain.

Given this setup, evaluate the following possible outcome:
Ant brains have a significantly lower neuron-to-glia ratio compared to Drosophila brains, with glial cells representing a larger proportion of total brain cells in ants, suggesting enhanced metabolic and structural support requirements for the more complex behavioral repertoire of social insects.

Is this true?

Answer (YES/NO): YES